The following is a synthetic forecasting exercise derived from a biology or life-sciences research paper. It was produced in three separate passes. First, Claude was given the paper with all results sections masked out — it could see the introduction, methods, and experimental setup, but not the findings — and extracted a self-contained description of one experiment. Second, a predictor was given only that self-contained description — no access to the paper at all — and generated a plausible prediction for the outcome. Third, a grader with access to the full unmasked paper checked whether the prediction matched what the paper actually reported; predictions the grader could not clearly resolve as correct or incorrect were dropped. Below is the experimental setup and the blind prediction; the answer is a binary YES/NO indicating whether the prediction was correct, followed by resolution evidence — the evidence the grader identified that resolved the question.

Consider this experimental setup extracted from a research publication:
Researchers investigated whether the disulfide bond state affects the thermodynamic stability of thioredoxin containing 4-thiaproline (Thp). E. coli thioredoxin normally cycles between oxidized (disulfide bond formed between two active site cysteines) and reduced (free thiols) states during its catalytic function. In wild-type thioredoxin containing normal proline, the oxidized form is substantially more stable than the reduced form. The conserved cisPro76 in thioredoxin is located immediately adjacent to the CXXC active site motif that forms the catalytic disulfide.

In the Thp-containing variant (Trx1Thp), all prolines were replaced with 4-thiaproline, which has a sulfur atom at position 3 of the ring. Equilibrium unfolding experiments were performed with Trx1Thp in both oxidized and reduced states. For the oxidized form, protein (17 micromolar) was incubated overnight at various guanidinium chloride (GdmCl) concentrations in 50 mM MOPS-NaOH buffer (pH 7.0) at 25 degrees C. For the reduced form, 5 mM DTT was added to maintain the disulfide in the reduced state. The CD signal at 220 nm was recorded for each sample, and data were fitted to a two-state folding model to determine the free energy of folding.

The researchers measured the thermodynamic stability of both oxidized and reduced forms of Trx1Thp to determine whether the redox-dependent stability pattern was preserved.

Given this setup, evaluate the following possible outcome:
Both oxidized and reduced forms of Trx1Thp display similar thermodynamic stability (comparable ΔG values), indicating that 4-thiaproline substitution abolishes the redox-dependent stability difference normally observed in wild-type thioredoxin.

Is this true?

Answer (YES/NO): NO